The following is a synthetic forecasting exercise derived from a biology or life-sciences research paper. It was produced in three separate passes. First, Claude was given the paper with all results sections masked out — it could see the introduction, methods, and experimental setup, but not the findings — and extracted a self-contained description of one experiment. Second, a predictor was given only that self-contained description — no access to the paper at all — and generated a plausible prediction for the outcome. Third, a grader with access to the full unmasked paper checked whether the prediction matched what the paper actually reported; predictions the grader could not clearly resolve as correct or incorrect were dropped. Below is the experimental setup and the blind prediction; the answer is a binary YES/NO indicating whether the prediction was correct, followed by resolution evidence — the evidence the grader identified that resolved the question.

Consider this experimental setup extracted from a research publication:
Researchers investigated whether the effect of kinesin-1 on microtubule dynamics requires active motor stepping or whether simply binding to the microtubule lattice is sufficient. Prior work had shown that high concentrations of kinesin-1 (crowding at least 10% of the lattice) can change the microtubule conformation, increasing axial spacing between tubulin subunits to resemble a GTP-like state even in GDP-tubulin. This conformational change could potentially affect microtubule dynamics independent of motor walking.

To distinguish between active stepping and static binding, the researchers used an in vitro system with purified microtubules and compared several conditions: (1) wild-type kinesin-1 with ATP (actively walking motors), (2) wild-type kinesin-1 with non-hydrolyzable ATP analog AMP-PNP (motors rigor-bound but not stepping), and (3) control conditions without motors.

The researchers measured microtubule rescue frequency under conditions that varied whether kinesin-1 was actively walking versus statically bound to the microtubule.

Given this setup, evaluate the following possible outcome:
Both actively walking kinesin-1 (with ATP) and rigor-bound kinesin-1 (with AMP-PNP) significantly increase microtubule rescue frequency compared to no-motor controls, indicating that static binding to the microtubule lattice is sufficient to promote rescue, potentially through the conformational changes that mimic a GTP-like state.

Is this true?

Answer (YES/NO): NO